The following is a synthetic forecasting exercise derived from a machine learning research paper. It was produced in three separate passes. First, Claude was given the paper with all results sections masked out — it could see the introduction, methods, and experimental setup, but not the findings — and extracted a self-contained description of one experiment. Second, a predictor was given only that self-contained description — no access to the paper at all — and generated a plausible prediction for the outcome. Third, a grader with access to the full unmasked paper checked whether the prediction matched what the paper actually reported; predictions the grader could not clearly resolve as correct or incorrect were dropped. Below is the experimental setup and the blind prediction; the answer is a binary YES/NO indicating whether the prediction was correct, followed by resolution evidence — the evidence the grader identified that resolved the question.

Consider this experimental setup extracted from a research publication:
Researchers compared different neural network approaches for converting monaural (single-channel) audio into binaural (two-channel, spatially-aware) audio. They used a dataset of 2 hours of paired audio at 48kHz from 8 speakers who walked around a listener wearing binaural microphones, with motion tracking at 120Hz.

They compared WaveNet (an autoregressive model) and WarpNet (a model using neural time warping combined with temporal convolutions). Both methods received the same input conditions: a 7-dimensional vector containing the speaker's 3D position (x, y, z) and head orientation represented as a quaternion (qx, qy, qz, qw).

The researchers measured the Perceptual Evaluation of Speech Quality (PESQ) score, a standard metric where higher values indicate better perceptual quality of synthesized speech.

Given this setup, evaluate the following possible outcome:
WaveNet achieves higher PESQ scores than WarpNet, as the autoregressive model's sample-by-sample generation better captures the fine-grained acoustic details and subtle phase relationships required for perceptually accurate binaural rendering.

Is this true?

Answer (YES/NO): YES